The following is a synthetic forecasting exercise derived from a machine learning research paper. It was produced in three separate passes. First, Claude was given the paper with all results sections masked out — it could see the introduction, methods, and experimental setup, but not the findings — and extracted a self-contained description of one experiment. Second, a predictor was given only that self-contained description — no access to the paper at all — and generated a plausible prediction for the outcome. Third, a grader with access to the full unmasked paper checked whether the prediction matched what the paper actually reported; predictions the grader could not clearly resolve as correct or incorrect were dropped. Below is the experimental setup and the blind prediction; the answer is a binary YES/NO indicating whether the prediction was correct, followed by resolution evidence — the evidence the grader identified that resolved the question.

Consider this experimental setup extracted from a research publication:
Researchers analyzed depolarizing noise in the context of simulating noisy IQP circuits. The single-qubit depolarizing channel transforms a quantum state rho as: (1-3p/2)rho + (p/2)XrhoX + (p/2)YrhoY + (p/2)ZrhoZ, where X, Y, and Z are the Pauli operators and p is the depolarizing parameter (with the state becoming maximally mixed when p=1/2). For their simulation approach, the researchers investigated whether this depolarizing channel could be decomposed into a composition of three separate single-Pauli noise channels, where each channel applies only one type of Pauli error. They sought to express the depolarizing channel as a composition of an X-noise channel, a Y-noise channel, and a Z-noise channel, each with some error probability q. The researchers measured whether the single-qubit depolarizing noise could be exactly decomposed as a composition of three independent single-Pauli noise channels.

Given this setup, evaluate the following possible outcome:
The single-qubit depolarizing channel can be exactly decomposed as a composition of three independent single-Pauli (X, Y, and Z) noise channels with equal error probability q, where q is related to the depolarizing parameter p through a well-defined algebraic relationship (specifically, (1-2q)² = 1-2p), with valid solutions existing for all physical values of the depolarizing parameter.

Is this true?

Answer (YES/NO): YES